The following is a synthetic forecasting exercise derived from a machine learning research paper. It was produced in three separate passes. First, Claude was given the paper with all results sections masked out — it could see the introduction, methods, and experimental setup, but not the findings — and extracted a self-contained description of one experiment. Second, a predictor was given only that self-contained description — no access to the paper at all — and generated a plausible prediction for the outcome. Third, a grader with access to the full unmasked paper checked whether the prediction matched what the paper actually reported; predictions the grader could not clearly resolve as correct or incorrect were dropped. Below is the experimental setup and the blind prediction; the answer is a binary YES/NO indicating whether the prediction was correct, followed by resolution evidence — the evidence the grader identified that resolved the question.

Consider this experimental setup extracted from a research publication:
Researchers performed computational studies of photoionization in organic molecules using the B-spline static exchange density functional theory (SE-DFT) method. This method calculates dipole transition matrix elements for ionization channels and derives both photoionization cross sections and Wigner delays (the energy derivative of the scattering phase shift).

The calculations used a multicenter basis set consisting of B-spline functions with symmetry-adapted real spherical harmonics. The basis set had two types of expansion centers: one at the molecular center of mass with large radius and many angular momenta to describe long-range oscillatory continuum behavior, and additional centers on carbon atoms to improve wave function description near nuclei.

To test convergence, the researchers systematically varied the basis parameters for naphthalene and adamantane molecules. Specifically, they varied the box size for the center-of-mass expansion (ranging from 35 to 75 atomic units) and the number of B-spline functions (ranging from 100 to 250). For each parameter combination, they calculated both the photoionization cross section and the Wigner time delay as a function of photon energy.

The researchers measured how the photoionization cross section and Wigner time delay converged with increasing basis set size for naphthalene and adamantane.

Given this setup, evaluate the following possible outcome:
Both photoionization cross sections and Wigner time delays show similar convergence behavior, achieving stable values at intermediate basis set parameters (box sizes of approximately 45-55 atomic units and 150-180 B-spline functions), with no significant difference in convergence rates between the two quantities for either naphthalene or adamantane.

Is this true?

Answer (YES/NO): NO